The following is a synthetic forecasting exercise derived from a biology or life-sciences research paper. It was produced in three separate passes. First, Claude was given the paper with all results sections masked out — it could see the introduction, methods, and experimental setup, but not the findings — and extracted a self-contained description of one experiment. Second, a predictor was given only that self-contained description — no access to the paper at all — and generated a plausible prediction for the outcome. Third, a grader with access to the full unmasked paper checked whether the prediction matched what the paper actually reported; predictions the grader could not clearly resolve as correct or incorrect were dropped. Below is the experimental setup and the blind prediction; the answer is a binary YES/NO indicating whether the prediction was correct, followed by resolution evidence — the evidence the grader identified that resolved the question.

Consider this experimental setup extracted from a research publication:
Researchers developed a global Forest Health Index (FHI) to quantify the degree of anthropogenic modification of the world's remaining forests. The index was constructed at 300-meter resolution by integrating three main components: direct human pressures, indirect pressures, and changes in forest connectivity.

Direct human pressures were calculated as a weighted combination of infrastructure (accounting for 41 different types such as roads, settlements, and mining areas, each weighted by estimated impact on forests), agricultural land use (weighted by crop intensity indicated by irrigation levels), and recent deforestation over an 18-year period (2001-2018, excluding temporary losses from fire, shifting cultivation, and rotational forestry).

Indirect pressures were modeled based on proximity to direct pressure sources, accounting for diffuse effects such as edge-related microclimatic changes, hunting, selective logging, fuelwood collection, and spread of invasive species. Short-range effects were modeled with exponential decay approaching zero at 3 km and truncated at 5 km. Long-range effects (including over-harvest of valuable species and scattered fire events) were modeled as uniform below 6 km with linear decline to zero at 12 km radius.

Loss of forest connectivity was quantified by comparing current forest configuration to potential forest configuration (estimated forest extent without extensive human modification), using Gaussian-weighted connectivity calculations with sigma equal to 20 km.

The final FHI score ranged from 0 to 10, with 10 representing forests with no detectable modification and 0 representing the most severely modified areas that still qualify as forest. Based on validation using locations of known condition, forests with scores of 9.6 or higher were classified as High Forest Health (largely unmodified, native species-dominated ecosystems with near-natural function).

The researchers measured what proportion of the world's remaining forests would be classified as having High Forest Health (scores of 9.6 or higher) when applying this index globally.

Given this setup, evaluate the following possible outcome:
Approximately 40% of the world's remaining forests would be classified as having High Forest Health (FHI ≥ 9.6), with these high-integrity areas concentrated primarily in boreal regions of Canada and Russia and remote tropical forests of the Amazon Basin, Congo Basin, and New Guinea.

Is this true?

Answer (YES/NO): YES